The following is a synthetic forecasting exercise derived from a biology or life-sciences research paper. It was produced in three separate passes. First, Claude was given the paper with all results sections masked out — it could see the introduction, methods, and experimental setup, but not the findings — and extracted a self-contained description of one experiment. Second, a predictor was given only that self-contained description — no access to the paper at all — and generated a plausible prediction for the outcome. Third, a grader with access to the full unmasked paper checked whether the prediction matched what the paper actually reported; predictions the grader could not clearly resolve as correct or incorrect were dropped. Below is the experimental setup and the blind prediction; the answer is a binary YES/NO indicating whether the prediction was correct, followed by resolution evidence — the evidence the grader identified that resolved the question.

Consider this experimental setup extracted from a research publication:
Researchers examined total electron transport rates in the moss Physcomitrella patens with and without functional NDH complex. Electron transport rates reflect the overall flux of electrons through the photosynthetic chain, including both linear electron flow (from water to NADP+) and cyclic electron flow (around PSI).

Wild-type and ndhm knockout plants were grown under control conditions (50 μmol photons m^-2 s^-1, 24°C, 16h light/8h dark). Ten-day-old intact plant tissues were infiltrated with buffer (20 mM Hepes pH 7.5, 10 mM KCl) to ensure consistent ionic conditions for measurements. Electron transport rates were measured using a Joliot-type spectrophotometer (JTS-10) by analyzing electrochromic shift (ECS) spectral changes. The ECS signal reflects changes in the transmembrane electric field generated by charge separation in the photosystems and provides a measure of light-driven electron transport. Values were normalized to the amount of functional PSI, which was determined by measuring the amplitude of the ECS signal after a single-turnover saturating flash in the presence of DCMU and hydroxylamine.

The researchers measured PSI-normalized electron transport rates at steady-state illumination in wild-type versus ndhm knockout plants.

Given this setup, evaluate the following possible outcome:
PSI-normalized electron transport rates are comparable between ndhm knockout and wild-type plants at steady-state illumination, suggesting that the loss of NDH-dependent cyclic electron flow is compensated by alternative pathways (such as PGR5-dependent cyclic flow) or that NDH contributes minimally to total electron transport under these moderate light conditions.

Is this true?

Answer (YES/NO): YES